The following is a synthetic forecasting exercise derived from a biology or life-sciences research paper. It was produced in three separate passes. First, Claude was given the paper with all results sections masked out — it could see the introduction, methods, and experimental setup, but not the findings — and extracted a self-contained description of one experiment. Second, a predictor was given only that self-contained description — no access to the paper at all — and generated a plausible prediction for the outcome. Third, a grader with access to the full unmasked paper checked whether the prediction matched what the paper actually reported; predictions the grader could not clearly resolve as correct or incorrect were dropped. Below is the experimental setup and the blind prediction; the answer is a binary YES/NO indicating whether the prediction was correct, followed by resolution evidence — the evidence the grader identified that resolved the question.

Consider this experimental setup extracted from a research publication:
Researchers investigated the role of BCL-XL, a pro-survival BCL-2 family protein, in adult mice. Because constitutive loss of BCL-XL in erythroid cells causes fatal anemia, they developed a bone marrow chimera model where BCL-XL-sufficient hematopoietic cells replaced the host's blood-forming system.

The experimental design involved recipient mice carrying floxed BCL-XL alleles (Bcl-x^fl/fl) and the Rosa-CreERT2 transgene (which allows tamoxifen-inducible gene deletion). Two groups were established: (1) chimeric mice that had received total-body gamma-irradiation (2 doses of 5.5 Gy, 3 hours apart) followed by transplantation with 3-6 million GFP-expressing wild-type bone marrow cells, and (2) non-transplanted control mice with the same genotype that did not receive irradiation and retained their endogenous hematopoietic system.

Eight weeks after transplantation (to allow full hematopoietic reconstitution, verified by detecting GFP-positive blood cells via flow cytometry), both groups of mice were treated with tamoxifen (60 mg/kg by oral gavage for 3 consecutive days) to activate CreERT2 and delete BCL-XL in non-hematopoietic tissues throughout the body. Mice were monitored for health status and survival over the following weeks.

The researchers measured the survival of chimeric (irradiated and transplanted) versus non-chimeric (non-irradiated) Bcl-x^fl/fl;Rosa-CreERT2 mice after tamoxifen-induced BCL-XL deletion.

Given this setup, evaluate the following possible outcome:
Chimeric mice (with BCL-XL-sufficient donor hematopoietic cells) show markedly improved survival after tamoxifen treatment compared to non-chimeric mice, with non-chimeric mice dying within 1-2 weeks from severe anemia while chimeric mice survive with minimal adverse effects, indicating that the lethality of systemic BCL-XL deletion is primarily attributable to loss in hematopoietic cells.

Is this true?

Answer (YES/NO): NO